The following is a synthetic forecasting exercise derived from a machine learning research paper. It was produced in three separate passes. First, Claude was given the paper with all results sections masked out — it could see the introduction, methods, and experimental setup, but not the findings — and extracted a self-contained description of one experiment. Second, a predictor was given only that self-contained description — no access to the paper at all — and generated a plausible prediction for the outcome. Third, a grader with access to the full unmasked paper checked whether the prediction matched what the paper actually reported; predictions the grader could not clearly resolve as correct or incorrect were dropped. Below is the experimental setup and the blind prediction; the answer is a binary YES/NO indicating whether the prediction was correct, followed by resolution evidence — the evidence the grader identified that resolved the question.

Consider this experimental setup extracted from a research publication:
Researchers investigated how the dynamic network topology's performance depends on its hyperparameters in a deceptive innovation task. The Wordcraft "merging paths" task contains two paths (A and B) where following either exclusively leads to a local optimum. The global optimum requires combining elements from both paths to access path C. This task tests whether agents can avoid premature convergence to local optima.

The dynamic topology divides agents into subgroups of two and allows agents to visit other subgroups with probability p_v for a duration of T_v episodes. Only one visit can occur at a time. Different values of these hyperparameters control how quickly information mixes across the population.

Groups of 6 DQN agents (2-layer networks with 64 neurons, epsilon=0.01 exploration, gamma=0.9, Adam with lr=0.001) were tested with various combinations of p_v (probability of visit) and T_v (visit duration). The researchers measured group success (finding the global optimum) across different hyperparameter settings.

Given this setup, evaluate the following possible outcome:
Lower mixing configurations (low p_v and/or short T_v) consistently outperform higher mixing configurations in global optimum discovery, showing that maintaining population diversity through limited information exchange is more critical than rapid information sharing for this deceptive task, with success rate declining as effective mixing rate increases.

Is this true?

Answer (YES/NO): NO